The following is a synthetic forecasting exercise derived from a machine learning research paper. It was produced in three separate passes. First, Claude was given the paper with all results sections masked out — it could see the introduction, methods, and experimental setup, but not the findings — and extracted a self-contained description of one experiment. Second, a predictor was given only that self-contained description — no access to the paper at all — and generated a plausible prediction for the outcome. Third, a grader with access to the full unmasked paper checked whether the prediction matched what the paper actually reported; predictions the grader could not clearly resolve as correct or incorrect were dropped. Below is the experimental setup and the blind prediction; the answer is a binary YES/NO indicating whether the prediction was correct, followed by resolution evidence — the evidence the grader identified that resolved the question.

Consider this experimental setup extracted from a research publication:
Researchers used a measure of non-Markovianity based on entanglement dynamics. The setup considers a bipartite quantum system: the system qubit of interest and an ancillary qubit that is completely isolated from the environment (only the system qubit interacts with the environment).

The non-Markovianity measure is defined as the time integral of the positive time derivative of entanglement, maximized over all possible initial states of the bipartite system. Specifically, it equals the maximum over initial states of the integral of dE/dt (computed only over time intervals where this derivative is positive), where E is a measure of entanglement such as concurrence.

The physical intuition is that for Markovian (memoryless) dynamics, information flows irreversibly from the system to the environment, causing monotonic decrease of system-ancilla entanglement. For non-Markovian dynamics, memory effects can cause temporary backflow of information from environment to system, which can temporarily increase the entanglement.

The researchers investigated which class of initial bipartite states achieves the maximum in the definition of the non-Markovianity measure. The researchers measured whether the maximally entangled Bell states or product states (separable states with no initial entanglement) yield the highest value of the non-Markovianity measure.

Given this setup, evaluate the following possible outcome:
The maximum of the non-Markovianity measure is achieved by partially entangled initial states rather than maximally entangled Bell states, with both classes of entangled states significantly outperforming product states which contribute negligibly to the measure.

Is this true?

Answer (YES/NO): NO